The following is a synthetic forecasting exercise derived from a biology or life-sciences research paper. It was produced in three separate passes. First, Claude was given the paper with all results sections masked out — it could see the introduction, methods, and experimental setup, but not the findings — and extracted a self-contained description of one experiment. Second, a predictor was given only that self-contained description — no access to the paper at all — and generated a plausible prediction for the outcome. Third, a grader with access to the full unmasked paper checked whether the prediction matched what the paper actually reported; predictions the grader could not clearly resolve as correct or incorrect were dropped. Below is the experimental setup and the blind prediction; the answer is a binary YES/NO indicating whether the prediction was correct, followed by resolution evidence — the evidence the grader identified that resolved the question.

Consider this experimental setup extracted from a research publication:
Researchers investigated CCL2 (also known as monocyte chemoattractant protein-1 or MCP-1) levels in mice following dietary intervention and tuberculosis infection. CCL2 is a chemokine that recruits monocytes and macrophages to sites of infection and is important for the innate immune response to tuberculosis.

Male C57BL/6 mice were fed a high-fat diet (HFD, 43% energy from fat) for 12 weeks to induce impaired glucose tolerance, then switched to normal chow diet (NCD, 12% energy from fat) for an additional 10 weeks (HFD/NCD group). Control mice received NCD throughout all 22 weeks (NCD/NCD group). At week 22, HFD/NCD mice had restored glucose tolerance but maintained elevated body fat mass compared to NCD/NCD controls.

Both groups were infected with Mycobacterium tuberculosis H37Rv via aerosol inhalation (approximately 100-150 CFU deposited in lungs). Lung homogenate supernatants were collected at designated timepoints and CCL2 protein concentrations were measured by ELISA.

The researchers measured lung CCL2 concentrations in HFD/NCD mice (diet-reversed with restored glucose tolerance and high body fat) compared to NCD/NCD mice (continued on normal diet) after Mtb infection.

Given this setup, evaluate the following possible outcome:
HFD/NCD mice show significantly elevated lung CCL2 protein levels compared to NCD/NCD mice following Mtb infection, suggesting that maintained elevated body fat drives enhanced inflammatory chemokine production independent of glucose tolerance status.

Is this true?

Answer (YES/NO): NO